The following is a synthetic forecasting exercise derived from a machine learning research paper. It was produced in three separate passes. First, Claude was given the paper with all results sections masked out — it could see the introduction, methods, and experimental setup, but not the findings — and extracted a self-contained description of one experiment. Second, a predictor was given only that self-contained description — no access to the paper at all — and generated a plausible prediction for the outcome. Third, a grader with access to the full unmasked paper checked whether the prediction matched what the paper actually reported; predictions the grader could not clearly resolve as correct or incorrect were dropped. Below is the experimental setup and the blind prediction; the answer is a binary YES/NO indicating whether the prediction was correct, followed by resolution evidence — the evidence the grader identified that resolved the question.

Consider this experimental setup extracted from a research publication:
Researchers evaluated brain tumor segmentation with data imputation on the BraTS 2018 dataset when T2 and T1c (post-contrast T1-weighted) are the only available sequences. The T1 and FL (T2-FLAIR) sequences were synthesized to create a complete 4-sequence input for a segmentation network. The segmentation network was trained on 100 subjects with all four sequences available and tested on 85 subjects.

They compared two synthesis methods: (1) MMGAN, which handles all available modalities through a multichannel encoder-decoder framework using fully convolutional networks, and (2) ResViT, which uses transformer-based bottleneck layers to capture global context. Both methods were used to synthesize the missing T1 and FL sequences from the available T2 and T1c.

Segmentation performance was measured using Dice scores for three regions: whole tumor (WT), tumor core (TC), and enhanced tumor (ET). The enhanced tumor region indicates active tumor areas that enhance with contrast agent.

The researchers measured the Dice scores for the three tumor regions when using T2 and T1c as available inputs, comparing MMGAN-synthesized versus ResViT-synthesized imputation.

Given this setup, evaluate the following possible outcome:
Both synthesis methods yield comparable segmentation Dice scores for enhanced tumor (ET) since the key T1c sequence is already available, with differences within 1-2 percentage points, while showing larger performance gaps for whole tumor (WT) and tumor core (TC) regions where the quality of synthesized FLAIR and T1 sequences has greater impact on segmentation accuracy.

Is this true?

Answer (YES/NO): NO